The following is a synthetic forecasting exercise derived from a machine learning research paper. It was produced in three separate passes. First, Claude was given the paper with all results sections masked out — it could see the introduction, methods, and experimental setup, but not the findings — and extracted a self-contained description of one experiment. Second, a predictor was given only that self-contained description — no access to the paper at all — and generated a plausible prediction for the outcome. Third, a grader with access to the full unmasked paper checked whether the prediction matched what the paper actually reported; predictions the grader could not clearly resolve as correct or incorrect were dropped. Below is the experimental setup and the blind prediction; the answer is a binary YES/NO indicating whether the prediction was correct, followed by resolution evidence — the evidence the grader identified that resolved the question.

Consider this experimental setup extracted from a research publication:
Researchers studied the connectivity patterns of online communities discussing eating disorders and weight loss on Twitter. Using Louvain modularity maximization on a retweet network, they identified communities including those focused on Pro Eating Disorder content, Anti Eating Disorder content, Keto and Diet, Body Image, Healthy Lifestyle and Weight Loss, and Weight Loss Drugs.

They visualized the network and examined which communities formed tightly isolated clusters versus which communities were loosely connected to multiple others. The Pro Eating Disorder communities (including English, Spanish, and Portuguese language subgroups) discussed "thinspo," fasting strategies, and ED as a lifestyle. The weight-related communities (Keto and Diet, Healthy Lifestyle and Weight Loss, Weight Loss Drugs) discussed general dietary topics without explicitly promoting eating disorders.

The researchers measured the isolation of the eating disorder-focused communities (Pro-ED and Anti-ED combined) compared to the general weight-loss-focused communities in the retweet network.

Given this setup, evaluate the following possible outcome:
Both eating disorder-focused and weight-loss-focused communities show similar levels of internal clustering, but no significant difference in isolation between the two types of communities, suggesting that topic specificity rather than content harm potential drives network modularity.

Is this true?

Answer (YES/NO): NO